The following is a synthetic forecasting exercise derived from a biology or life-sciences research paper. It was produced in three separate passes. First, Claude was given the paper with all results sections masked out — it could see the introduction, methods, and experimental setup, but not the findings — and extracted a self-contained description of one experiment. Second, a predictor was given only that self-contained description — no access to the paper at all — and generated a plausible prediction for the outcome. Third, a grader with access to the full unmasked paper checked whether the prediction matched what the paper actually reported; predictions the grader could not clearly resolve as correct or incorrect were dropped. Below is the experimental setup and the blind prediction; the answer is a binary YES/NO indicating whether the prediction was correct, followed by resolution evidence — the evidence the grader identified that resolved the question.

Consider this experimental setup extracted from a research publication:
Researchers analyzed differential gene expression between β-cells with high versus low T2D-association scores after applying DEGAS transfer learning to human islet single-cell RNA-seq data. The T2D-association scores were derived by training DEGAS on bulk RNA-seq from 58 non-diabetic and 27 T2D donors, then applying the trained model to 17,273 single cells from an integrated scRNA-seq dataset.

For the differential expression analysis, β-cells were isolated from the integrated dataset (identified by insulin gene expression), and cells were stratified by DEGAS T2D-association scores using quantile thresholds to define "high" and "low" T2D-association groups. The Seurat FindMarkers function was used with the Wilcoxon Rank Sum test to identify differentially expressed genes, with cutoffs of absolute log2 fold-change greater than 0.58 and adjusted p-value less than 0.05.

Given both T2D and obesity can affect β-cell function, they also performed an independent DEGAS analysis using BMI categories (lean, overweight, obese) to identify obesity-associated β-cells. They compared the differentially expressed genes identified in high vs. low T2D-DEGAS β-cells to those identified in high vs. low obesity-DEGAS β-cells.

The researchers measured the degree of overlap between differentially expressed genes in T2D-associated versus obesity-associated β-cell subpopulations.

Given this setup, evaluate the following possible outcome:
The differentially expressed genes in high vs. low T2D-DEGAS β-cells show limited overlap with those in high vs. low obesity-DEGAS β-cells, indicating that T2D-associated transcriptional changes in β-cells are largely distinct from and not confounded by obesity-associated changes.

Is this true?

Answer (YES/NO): NO